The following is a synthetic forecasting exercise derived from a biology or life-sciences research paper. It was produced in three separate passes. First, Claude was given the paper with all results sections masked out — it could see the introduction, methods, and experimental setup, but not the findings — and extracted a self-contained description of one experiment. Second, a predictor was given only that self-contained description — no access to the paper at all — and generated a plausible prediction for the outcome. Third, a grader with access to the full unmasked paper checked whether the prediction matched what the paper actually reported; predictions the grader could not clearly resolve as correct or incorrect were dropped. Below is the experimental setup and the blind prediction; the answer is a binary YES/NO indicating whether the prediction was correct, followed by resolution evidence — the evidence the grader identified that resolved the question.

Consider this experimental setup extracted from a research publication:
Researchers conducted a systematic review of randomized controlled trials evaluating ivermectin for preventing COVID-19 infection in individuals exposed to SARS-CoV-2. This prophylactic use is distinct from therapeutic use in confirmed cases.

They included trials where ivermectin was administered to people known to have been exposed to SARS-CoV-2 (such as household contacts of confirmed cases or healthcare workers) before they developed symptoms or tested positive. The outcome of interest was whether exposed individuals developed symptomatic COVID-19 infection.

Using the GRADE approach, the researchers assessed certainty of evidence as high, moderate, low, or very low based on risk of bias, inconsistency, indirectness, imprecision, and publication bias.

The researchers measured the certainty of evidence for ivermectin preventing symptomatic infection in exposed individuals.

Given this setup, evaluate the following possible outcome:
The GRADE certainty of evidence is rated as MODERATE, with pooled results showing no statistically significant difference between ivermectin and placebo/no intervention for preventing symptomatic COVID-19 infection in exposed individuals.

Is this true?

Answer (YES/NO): NO